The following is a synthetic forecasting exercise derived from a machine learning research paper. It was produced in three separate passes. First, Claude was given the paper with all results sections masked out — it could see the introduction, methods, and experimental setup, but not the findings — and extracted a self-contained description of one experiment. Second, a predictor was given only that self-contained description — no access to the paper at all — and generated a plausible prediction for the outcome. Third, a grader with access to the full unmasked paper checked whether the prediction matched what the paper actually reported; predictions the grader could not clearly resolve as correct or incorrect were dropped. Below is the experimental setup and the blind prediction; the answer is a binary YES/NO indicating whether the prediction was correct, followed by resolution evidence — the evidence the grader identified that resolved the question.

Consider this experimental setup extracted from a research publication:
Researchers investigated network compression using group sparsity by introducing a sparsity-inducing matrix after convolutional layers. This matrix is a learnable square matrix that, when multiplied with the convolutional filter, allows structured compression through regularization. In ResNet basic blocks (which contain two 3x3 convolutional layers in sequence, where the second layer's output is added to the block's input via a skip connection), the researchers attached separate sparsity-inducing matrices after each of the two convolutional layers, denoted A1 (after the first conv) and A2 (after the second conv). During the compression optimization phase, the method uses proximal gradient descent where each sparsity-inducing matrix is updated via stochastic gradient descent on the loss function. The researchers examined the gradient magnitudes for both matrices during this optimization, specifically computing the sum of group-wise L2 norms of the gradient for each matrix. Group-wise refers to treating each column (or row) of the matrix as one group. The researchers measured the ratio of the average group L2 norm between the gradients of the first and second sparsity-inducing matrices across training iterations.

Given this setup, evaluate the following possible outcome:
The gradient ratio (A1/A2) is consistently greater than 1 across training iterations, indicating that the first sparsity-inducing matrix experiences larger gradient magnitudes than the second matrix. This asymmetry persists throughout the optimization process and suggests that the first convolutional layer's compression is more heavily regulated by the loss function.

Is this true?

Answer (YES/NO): YES